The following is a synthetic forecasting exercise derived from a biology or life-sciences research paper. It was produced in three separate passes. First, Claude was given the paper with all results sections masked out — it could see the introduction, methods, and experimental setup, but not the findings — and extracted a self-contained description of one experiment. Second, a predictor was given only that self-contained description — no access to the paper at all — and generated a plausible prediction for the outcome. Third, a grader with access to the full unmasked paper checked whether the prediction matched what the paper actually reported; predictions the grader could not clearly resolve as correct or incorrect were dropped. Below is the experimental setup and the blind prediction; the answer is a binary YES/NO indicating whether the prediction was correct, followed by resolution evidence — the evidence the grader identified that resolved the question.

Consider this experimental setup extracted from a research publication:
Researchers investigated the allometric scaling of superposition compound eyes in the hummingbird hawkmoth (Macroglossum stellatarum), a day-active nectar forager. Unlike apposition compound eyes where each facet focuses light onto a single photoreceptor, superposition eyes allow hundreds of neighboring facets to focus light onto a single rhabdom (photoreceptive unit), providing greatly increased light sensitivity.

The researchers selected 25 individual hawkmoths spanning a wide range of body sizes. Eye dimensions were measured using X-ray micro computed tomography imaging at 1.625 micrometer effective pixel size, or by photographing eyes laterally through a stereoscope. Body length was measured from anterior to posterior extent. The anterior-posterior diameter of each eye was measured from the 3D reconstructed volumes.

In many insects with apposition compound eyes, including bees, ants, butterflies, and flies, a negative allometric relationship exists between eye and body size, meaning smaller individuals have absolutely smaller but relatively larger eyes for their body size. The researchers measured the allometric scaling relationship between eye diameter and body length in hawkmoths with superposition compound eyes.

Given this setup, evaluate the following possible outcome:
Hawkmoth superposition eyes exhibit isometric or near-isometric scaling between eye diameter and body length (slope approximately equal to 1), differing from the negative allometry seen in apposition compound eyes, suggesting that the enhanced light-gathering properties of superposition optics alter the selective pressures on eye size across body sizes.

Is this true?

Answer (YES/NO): NO